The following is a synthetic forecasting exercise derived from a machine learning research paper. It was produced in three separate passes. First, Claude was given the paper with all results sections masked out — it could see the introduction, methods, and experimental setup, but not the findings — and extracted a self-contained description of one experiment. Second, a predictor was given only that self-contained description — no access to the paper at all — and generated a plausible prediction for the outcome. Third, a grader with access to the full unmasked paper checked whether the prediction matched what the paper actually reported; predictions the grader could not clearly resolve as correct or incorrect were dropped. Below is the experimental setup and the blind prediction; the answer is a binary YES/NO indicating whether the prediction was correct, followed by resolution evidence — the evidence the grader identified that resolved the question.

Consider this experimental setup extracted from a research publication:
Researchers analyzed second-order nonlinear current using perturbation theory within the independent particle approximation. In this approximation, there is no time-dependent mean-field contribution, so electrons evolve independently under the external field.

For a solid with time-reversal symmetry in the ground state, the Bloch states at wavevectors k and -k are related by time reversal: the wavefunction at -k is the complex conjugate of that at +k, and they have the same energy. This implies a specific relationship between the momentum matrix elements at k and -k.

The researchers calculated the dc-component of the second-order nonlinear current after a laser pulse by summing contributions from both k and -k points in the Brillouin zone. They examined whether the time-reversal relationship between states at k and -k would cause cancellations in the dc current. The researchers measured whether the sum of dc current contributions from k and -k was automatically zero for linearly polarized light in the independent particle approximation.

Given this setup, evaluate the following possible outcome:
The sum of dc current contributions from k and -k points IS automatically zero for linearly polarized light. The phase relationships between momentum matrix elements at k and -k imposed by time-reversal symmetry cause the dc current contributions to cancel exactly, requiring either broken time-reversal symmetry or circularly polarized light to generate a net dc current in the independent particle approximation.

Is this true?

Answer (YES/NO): YES